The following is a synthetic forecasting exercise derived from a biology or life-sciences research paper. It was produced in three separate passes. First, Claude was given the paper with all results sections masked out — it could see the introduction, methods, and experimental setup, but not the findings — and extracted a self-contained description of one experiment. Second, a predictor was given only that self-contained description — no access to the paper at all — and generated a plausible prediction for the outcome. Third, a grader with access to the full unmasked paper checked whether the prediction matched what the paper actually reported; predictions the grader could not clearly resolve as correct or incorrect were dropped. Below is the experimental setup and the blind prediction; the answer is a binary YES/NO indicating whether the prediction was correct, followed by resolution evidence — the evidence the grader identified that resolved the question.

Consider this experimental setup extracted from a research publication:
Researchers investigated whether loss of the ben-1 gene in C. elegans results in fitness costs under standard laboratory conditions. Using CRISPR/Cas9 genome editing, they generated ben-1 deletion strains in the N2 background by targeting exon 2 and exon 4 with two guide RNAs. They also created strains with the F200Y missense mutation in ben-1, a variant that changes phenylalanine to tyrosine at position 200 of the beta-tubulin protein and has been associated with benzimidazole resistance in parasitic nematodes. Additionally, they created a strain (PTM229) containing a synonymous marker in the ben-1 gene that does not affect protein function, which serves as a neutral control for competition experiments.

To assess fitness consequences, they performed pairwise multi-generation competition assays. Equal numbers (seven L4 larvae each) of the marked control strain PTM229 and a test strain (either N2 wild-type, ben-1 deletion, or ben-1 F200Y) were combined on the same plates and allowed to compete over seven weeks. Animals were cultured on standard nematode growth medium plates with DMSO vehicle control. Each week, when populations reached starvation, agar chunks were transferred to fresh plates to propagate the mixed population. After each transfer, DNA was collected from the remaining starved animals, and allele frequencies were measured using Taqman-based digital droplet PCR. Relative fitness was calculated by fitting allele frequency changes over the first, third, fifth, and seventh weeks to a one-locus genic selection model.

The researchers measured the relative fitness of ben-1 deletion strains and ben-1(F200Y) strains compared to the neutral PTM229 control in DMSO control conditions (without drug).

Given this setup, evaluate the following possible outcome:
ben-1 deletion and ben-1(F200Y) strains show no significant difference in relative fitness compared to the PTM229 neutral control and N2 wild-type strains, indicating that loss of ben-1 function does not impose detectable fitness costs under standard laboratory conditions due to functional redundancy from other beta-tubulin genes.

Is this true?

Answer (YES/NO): YES